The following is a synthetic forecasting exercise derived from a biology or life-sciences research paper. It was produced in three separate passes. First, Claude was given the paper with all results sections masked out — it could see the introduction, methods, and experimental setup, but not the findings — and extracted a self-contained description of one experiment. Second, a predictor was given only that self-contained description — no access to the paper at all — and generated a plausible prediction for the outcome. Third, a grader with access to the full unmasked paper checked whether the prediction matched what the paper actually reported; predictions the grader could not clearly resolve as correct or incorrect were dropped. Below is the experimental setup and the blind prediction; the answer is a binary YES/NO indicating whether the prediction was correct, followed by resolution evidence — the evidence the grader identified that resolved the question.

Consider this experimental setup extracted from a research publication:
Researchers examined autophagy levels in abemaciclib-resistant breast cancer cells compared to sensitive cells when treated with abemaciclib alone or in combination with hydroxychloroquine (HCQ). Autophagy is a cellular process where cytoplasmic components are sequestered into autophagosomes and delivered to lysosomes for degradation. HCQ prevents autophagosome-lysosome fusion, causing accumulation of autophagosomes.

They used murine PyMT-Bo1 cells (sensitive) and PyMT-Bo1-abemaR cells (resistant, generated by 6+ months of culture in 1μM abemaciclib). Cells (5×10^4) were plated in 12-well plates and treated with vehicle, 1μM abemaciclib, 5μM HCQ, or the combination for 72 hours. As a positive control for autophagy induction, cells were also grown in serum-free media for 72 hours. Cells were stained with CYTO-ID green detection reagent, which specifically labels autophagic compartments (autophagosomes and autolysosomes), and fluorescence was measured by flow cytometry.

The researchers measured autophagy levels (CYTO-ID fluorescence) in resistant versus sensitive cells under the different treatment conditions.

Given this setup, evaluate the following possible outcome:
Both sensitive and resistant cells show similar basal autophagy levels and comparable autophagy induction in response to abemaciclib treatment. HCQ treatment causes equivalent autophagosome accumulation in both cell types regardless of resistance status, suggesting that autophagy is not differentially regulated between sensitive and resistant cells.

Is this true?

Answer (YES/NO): NO